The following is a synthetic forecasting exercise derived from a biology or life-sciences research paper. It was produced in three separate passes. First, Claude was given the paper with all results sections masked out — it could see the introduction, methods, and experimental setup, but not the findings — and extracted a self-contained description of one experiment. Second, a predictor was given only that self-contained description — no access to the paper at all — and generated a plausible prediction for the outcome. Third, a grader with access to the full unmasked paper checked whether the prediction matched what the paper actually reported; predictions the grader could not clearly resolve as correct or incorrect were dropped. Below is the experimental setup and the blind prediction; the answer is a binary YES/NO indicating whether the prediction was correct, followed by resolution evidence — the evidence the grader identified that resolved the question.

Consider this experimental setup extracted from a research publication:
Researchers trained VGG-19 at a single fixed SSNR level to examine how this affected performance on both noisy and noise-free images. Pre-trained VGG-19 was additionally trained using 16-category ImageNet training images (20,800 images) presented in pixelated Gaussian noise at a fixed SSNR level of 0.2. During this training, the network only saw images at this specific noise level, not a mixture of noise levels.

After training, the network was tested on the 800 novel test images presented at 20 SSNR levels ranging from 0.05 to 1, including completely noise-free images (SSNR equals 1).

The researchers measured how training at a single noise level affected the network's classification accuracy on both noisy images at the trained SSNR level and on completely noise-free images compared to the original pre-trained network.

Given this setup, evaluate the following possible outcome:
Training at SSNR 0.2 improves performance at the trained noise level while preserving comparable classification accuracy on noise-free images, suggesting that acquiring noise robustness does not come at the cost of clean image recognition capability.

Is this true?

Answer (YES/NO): NO